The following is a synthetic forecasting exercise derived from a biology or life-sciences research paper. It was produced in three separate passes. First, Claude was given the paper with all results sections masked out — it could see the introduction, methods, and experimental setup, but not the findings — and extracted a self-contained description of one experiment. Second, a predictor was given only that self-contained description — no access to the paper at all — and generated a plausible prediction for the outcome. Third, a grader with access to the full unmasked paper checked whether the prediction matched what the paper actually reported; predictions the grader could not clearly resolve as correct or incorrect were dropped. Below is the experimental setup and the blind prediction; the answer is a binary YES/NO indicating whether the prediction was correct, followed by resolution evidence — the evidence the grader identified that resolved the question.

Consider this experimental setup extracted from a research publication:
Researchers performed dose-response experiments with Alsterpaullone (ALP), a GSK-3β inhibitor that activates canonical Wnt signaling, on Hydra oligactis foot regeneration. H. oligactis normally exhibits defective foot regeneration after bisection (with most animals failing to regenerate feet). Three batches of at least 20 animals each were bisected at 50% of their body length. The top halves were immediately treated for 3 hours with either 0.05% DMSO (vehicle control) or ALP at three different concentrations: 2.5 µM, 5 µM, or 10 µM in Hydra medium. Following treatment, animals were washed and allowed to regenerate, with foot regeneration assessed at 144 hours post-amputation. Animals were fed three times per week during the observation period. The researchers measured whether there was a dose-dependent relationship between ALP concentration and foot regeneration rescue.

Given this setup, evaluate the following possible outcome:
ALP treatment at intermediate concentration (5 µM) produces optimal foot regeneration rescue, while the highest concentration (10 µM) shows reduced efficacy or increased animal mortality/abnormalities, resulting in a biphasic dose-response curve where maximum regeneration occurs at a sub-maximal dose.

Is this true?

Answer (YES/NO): YES